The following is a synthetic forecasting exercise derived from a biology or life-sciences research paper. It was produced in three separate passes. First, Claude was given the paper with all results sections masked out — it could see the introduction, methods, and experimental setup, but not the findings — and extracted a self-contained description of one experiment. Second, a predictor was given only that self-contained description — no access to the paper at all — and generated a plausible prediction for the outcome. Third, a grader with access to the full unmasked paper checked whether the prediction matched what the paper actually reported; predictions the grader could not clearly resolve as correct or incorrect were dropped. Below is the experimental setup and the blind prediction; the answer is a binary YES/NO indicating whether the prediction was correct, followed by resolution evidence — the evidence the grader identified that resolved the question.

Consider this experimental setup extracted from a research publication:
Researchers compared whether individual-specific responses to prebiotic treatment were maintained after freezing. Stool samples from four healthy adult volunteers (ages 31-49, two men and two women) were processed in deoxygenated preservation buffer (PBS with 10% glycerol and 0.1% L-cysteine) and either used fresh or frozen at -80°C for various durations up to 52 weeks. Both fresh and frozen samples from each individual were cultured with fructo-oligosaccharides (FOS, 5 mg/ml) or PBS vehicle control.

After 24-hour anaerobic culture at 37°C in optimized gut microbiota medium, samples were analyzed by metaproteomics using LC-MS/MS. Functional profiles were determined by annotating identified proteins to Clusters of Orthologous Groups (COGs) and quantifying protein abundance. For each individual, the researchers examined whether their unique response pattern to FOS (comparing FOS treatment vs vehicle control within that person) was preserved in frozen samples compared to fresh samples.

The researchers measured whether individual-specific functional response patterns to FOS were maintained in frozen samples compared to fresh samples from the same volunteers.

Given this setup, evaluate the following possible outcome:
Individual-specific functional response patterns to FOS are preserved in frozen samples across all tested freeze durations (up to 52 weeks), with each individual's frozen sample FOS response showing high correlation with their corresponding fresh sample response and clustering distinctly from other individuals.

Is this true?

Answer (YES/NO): YES